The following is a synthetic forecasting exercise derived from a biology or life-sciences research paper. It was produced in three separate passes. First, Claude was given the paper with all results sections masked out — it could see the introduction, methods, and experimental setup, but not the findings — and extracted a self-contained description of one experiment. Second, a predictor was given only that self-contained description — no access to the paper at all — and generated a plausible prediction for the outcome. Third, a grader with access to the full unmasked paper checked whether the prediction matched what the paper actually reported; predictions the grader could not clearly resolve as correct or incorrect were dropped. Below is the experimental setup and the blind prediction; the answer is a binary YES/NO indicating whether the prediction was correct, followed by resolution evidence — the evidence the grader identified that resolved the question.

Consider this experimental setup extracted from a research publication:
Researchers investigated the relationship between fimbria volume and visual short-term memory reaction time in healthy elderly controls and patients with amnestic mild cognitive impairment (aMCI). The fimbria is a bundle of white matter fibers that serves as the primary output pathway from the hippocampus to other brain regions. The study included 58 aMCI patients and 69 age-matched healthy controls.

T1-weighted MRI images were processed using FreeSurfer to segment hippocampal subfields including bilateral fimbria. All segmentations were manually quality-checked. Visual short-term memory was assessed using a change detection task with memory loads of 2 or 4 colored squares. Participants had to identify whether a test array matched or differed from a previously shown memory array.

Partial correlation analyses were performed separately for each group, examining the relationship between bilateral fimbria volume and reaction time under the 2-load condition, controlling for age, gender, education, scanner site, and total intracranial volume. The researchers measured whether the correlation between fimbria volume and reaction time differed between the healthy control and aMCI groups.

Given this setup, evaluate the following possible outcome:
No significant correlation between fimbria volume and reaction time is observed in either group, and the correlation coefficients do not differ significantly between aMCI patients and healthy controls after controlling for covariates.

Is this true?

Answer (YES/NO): NO